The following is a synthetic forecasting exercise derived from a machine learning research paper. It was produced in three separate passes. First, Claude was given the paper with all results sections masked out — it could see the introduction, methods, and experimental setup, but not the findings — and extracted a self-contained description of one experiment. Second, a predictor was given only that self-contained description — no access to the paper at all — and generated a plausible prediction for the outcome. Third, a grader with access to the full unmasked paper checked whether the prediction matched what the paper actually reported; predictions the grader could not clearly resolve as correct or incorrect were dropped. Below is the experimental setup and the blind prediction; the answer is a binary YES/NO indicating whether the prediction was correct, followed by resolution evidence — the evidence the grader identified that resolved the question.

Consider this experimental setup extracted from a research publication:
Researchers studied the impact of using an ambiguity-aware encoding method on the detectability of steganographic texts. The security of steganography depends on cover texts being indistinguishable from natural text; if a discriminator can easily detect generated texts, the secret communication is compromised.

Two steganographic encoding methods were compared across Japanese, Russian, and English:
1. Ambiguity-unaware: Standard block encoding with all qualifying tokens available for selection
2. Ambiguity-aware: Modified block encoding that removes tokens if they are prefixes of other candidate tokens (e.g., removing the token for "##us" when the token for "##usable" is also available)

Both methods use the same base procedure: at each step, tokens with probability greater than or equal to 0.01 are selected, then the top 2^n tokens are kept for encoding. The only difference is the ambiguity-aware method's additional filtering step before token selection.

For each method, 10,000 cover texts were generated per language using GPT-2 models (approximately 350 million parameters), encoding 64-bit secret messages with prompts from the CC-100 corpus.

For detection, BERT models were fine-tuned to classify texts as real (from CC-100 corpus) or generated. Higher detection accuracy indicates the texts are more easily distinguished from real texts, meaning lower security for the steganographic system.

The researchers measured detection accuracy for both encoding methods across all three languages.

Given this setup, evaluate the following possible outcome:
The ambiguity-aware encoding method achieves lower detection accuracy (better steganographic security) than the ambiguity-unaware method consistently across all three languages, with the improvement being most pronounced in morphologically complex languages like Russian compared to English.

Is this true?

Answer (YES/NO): NO